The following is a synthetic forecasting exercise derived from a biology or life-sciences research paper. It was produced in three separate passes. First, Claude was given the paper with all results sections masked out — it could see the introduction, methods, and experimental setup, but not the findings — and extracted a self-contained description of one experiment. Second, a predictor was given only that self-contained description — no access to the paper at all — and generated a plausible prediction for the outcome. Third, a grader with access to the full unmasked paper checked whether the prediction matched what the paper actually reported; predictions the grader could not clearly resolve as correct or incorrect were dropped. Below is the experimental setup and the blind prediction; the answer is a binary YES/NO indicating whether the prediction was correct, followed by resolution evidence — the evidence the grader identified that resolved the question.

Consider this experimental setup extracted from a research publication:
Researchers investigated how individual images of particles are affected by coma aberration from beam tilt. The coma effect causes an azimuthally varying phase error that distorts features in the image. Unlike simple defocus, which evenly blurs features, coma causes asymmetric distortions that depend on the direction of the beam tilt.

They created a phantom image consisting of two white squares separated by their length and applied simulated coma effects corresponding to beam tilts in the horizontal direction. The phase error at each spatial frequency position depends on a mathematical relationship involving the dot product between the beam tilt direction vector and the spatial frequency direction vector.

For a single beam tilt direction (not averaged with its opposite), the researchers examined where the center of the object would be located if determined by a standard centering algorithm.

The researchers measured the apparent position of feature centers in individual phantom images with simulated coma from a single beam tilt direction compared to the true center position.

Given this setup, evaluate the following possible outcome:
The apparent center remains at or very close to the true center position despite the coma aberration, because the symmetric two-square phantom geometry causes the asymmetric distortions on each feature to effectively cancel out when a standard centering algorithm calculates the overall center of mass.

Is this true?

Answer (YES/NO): YES